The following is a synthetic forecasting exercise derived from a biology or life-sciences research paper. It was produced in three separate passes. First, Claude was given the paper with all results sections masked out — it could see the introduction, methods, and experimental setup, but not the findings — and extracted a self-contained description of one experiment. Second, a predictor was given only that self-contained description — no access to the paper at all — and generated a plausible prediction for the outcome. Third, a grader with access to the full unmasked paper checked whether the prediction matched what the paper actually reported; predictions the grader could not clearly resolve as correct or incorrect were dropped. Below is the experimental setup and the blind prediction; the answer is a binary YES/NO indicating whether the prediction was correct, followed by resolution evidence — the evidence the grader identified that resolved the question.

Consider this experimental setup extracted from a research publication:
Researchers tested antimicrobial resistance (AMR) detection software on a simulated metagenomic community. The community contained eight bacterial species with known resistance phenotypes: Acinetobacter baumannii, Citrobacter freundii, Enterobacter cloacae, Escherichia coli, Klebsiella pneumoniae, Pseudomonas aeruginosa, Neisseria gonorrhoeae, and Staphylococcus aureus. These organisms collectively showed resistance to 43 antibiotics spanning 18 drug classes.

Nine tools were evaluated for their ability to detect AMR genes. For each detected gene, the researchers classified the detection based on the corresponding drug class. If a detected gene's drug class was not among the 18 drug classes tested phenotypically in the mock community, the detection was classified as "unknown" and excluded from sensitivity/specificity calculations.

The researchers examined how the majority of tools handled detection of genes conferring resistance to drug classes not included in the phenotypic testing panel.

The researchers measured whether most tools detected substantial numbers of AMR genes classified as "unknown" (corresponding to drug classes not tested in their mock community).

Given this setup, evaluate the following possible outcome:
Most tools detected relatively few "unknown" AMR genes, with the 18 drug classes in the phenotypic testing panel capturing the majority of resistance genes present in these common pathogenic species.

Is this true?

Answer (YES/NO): NO